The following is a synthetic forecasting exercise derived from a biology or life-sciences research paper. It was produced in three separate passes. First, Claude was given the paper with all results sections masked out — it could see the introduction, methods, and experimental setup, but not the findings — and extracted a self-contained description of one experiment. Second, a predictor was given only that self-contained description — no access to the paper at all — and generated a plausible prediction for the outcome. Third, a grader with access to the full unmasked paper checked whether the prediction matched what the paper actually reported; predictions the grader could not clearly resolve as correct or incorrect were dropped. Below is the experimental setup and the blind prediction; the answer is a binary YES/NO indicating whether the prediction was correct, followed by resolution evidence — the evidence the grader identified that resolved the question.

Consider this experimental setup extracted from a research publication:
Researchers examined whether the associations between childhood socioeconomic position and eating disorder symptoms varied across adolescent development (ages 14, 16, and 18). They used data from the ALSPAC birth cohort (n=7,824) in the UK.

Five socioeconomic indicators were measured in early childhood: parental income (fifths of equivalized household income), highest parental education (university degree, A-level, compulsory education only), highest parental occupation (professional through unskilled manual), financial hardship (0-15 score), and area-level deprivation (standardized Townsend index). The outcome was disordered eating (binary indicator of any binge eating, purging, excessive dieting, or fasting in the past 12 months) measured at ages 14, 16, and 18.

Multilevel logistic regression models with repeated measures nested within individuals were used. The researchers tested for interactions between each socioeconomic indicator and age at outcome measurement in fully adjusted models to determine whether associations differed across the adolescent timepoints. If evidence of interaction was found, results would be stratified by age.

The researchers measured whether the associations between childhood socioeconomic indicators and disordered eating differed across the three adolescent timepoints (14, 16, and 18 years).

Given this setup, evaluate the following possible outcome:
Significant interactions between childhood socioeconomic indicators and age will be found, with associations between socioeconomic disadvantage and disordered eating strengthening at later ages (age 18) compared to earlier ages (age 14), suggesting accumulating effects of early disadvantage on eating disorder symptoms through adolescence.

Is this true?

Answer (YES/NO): NO